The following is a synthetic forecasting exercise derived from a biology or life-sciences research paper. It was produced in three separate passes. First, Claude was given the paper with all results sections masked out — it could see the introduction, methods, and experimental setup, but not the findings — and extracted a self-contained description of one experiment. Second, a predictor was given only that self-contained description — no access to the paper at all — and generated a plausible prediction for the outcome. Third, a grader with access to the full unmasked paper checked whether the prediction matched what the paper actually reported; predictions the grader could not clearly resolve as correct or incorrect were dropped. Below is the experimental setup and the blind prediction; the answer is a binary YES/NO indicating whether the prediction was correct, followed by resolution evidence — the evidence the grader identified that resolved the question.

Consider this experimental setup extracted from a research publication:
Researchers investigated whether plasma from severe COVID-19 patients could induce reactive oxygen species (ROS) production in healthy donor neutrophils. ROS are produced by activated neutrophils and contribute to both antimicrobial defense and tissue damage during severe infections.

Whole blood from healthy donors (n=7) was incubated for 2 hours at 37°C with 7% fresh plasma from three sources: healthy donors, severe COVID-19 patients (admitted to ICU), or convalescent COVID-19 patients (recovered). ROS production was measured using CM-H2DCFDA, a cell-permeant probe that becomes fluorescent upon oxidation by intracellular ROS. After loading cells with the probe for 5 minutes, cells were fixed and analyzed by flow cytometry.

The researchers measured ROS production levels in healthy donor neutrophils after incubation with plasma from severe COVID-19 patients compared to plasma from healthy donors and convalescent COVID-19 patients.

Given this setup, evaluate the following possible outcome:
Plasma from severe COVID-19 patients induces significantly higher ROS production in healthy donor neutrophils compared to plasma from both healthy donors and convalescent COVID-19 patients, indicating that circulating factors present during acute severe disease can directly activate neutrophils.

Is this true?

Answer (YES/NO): YES